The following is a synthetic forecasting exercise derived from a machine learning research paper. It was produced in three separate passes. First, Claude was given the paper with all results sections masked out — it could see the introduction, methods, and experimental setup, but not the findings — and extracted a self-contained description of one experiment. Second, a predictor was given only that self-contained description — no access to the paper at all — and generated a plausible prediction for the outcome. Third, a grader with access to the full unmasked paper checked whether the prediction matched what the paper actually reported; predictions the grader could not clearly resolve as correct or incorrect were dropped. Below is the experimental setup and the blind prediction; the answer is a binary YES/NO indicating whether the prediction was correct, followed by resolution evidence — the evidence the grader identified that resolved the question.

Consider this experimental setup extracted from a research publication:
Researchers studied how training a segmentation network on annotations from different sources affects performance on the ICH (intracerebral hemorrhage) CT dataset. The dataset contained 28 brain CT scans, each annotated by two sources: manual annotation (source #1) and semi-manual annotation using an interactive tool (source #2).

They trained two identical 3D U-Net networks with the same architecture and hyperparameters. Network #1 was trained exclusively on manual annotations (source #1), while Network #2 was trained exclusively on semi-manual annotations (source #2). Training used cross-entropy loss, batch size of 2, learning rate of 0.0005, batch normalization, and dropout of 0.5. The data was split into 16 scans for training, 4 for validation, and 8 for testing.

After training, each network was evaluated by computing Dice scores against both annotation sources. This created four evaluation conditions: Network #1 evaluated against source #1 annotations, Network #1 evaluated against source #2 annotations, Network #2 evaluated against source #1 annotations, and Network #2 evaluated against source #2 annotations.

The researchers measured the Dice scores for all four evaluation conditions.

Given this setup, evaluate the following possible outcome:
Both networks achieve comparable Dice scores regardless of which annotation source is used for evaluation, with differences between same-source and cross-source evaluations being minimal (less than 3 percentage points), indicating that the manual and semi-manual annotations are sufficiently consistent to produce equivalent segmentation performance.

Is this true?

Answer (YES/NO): NO